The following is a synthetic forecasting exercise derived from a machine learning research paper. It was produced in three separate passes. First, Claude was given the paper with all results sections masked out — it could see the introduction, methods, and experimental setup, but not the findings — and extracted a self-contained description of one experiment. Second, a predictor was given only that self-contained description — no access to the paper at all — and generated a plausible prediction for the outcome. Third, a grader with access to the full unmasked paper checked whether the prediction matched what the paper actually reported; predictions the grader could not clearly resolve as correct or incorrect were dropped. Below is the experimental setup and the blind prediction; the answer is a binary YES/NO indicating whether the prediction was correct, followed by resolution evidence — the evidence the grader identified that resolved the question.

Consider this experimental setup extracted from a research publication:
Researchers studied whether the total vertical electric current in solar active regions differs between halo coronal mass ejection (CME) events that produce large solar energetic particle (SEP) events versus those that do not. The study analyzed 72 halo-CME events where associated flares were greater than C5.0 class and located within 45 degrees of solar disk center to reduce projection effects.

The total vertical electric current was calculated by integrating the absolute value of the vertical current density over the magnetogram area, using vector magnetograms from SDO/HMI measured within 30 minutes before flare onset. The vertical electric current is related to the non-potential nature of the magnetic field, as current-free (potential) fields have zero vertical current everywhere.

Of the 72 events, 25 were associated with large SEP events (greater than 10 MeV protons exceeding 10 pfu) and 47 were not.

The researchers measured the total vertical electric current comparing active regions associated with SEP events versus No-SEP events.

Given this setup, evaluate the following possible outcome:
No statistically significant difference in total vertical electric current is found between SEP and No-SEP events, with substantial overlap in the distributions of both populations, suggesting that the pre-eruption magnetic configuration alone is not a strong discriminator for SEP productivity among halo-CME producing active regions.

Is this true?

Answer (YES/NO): NO